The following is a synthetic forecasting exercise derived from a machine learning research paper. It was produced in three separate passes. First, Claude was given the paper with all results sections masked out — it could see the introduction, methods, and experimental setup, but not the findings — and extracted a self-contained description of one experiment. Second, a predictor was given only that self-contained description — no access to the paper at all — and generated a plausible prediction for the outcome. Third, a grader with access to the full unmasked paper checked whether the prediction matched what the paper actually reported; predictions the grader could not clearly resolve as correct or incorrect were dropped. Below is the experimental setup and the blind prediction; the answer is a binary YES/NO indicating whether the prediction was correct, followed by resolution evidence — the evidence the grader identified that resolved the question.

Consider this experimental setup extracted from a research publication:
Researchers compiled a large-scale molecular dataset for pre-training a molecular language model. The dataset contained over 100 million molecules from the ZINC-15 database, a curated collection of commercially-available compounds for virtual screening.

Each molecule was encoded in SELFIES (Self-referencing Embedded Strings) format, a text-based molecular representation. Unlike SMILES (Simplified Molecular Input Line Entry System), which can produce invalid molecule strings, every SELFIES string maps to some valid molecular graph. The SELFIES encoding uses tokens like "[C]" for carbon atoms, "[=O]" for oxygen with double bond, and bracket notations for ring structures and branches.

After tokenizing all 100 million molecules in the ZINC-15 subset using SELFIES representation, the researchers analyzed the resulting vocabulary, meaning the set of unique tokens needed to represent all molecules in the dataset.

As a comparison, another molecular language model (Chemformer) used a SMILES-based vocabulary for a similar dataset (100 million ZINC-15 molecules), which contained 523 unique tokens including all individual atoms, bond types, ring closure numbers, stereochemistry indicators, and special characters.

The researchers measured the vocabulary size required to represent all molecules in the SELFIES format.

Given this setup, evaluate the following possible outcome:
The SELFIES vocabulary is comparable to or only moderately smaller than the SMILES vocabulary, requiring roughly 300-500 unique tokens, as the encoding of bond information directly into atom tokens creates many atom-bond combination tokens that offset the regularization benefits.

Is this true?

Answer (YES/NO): NO